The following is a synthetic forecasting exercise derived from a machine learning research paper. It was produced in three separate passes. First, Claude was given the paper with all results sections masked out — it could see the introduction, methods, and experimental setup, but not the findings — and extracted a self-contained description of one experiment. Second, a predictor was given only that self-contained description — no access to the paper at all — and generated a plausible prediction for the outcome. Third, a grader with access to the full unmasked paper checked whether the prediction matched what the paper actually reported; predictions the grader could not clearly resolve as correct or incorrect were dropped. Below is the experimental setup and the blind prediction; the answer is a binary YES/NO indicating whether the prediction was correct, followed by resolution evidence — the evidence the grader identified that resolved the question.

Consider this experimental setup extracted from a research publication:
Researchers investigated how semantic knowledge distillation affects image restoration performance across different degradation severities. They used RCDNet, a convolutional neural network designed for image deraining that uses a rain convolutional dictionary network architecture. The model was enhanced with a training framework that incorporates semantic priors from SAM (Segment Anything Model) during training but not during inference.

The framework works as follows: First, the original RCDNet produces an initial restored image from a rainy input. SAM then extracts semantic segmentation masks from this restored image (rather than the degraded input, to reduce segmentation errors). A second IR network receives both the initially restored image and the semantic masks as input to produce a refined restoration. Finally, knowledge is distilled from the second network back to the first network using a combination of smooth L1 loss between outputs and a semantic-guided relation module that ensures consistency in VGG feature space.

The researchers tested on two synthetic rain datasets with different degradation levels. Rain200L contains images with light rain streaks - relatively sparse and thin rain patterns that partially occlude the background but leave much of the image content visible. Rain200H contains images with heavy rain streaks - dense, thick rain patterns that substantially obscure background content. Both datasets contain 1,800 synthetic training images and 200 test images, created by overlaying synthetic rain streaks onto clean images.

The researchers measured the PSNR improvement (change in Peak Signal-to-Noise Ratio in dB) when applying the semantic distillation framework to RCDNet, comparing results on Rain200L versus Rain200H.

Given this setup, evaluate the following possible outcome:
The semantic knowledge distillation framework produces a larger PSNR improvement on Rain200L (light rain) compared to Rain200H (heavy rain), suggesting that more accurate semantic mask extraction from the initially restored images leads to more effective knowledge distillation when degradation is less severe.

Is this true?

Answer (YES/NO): YES